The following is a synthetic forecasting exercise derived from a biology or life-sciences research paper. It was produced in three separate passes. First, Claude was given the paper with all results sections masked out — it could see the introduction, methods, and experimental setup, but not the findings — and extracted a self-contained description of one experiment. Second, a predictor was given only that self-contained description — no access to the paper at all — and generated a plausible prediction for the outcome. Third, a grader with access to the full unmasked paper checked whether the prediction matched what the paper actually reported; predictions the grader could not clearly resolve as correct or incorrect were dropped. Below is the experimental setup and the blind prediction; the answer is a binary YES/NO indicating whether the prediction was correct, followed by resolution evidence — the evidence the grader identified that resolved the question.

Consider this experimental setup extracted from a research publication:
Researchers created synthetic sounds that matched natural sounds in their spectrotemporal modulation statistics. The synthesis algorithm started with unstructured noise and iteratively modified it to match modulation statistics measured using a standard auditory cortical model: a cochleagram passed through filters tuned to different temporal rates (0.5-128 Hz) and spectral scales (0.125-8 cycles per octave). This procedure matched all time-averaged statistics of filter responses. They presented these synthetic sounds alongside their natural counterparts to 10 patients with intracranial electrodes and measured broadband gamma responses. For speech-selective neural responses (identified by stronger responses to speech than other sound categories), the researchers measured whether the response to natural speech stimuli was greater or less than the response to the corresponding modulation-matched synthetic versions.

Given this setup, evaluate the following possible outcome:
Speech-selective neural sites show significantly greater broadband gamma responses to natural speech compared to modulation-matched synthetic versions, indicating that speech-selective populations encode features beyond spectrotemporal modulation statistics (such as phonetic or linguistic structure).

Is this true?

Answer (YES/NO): YES